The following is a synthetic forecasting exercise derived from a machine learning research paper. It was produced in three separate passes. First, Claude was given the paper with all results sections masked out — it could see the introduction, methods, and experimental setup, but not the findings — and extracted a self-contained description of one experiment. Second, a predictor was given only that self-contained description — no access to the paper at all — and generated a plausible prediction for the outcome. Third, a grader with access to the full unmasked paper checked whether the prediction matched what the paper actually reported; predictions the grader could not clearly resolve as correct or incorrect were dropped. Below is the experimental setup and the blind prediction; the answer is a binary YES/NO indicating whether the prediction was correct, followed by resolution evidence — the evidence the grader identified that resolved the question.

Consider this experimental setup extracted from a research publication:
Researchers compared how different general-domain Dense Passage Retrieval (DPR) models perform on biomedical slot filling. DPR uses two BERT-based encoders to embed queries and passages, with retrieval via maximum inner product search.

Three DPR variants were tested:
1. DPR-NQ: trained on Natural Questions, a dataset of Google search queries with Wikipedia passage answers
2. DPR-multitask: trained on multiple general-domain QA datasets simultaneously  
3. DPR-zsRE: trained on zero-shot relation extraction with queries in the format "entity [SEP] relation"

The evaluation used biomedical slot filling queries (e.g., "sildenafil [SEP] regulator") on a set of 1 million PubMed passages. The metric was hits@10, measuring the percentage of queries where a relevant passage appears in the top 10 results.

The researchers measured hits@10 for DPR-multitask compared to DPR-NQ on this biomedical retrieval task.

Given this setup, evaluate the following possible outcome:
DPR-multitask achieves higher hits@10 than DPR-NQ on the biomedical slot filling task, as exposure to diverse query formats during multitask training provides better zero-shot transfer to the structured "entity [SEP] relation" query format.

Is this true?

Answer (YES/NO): NO